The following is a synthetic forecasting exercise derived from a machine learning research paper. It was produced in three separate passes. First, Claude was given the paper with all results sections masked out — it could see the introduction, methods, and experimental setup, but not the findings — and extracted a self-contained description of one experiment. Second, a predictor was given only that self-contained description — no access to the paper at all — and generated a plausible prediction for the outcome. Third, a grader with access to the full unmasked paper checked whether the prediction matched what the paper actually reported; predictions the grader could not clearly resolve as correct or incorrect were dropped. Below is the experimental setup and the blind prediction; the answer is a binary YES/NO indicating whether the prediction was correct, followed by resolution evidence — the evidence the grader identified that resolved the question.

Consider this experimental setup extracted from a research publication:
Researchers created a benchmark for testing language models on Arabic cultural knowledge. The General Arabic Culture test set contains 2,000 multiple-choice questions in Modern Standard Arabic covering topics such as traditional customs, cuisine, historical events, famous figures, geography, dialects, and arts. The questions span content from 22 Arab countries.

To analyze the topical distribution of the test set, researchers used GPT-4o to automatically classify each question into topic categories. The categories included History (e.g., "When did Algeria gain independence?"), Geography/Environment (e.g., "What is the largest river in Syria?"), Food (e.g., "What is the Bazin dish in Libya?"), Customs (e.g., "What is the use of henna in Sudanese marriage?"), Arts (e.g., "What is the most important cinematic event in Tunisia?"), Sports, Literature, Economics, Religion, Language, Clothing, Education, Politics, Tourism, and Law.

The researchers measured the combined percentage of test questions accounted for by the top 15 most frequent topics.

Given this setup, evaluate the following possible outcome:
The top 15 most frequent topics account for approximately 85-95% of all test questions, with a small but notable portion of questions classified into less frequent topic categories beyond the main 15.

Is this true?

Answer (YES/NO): YES